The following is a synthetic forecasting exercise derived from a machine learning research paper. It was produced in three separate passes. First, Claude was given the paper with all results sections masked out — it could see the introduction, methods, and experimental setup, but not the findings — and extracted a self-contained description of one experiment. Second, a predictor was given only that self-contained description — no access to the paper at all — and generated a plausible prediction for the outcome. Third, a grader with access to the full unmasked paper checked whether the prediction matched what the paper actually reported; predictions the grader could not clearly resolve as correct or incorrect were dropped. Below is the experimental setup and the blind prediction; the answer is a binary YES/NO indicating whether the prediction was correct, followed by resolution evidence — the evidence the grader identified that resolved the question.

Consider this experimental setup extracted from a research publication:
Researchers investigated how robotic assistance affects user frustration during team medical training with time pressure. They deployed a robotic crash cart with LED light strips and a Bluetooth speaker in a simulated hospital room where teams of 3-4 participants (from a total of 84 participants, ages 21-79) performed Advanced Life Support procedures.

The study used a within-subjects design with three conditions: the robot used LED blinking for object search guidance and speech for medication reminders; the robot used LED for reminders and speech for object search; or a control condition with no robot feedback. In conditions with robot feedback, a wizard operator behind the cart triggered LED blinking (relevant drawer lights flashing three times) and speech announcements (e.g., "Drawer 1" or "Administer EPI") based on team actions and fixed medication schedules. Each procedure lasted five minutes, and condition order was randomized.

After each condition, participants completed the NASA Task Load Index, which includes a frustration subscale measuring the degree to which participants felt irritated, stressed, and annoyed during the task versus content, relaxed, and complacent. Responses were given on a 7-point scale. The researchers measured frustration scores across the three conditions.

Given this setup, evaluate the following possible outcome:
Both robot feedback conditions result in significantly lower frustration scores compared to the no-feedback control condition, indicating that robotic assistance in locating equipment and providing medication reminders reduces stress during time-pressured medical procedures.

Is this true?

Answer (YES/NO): YES